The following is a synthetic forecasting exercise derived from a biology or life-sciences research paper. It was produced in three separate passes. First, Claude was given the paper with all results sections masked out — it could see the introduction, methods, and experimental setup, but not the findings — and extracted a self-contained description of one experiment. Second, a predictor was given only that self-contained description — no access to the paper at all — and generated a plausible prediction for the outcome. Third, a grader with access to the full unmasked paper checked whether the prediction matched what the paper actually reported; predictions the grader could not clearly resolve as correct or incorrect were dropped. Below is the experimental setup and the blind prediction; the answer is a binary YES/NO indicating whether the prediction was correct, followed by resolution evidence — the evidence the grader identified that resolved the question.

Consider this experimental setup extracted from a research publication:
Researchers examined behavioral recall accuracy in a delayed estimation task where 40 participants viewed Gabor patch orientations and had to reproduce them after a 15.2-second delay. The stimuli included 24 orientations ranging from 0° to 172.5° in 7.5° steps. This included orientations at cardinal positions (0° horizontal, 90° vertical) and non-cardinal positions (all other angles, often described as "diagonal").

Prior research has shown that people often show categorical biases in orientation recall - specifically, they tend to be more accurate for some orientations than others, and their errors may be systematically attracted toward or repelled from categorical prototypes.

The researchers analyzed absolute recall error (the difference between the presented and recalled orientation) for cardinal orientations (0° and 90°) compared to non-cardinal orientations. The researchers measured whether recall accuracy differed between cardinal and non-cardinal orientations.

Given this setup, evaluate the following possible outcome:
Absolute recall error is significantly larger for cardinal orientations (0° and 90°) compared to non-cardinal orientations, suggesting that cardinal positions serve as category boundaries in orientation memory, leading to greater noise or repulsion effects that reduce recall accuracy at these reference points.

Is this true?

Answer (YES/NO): NO